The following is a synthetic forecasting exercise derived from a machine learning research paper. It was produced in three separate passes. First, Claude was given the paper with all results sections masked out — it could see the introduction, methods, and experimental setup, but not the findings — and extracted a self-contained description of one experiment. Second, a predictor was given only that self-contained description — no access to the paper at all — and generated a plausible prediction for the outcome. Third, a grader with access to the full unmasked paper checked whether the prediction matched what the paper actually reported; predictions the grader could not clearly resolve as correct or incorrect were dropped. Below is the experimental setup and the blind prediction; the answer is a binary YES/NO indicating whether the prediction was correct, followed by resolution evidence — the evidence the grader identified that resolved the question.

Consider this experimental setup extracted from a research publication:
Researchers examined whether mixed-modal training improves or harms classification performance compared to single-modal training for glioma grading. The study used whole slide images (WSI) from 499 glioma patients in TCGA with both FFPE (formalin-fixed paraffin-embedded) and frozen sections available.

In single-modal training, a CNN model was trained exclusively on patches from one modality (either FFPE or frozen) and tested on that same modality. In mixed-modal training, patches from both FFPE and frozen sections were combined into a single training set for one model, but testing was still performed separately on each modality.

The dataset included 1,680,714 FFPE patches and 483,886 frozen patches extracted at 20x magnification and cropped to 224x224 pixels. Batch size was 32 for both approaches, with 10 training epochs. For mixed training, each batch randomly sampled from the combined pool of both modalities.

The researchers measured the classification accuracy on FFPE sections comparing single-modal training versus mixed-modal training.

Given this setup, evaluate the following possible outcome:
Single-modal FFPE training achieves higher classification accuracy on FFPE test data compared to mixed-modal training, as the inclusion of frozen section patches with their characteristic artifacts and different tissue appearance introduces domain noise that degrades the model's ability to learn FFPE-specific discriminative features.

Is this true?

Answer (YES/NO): YES